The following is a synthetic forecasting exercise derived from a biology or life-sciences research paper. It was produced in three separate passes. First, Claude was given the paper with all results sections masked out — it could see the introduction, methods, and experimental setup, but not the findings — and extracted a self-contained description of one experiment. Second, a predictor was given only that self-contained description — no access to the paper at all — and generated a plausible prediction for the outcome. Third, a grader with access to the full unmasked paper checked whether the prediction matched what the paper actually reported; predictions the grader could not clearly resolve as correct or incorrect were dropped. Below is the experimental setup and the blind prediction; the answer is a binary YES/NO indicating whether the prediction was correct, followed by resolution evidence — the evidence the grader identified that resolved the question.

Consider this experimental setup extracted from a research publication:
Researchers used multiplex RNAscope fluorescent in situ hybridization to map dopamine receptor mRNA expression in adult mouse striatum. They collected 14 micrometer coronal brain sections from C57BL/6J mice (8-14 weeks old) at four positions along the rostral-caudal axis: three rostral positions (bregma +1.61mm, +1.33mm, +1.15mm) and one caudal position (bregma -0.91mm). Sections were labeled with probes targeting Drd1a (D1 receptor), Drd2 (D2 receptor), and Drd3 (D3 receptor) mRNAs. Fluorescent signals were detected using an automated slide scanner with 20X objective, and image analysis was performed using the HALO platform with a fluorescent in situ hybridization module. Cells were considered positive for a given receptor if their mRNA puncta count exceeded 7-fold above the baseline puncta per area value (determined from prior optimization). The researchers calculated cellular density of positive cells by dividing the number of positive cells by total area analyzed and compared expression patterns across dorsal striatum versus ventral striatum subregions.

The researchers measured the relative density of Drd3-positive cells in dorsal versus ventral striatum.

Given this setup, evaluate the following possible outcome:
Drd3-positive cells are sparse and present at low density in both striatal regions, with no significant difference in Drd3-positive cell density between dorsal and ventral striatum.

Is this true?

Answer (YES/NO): YES